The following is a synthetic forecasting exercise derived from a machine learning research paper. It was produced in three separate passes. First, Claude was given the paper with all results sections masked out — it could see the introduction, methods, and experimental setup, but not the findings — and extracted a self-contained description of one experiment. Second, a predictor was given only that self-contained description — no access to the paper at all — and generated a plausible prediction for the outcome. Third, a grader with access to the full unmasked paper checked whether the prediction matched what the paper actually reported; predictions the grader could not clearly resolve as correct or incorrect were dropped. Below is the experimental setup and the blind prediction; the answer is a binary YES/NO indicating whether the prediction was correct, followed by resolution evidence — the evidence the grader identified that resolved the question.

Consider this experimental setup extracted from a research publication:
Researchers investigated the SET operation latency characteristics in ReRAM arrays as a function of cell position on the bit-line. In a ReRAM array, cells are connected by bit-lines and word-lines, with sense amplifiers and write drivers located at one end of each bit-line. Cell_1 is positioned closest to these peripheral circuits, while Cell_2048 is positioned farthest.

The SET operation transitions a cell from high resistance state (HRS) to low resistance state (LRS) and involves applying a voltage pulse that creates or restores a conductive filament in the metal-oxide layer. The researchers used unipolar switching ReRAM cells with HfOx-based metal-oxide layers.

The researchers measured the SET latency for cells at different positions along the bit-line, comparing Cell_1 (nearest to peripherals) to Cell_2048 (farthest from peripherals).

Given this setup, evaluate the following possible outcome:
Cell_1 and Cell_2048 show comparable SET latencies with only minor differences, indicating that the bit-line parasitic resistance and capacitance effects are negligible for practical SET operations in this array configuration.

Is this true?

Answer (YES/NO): YES